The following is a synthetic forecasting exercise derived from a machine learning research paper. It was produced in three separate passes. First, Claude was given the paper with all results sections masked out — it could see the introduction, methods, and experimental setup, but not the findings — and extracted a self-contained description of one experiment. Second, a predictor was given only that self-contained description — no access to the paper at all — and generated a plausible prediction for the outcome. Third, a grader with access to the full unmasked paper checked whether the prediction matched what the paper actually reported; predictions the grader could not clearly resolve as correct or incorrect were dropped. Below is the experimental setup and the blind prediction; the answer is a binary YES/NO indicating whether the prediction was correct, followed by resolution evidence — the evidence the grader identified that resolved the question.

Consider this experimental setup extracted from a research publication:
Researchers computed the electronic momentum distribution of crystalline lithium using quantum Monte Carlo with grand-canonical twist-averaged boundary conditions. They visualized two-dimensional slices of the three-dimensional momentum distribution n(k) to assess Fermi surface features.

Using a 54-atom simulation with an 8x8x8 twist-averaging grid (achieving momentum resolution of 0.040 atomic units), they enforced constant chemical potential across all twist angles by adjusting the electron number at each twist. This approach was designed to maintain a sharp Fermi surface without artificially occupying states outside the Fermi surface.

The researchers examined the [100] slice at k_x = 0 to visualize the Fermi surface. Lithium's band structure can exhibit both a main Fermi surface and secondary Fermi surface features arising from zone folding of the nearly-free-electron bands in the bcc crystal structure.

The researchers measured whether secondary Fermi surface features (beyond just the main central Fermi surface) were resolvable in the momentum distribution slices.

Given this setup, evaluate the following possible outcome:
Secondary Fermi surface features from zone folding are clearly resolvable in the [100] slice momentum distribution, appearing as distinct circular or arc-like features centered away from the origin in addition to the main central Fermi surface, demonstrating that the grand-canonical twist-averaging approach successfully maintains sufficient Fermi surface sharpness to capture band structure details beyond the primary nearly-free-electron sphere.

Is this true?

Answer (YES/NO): YES